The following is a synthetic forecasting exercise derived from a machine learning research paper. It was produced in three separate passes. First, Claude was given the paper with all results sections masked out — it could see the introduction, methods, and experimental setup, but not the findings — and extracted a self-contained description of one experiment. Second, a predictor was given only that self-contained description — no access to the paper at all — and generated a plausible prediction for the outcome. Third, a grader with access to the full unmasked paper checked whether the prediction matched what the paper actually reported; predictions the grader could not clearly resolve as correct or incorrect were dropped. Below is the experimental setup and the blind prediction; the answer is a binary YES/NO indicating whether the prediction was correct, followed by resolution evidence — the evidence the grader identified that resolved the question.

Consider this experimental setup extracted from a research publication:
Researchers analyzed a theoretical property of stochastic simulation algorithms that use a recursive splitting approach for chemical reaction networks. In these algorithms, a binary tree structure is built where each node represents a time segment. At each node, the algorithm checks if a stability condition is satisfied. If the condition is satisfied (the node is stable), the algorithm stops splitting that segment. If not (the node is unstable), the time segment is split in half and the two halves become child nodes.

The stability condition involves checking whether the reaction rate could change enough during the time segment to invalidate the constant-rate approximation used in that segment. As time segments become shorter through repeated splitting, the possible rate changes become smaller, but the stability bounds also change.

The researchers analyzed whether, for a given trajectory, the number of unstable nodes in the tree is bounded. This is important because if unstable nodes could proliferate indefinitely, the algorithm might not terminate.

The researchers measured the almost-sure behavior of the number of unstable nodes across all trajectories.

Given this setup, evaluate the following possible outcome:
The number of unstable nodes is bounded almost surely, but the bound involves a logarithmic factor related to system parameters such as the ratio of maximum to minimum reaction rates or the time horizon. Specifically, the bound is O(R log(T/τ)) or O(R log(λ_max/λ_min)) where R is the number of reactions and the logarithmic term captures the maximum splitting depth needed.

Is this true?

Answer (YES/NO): NO